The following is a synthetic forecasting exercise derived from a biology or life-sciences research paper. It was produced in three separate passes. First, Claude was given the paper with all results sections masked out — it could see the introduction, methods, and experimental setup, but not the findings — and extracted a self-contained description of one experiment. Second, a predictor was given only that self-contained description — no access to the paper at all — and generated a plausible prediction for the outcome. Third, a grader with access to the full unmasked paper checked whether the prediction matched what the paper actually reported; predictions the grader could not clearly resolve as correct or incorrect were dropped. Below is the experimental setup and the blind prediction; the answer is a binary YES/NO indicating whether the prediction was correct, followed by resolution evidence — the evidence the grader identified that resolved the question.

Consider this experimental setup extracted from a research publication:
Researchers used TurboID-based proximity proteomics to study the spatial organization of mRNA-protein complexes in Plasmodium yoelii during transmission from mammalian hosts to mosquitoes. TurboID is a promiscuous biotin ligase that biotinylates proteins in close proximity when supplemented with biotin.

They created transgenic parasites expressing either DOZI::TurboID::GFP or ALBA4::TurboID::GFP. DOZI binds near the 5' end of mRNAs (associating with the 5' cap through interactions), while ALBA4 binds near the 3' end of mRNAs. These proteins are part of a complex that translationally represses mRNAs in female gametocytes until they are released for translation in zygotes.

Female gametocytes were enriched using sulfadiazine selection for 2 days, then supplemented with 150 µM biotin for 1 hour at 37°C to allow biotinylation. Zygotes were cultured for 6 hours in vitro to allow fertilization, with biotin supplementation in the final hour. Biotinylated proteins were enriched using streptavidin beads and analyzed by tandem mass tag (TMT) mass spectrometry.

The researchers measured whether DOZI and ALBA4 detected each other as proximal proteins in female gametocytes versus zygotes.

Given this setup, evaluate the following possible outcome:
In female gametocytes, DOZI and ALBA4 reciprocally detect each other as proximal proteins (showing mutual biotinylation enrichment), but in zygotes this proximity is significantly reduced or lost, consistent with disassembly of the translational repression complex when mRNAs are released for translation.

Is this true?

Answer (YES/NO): YES